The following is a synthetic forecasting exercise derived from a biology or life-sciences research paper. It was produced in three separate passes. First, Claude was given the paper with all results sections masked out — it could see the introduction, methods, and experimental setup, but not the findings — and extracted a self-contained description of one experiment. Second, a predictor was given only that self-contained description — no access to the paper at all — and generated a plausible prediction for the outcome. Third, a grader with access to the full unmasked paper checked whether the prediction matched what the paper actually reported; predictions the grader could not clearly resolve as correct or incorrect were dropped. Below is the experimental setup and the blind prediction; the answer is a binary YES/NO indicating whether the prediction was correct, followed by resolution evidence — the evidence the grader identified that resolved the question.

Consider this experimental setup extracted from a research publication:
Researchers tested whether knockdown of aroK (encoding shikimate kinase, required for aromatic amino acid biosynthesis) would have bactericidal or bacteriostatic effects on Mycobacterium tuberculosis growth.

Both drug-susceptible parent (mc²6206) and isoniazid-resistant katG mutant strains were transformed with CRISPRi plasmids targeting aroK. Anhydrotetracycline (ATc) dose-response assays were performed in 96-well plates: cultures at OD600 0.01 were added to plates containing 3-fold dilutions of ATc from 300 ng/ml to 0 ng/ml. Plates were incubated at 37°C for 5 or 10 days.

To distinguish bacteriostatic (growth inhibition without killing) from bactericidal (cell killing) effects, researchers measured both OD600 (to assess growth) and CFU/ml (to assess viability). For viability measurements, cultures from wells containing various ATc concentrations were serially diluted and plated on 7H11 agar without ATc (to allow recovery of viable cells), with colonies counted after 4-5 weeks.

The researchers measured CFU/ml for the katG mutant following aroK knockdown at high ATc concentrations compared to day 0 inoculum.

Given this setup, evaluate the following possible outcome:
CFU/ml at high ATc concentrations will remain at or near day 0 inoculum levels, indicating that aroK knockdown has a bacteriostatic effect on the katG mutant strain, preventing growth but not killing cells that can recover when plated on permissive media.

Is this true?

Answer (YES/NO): NO